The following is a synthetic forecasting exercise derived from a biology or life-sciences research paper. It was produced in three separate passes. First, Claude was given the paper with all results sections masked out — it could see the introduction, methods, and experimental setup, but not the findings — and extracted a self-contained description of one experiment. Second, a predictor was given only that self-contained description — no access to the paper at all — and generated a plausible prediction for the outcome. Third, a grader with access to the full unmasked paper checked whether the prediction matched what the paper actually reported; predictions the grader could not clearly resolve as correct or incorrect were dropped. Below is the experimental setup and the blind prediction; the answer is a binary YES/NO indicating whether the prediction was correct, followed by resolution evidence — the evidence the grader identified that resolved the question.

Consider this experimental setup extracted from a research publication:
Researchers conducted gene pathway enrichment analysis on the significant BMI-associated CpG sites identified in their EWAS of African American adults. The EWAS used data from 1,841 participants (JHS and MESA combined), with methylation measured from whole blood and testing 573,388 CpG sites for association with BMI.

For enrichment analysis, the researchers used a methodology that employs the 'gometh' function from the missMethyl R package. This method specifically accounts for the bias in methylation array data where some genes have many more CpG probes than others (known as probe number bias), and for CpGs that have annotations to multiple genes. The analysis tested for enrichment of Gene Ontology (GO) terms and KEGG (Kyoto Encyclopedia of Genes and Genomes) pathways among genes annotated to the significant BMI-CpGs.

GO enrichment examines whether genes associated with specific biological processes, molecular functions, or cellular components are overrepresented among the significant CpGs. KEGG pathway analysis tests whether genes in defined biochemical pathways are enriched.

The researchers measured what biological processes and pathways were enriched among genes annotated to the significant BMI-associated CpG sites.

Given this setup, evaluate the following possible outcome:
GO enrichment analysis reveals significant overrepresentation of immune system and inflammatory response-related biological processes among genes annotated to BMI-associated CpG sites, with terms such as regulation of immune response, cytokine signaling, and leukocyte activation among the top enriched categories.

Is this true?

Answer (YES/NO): NO